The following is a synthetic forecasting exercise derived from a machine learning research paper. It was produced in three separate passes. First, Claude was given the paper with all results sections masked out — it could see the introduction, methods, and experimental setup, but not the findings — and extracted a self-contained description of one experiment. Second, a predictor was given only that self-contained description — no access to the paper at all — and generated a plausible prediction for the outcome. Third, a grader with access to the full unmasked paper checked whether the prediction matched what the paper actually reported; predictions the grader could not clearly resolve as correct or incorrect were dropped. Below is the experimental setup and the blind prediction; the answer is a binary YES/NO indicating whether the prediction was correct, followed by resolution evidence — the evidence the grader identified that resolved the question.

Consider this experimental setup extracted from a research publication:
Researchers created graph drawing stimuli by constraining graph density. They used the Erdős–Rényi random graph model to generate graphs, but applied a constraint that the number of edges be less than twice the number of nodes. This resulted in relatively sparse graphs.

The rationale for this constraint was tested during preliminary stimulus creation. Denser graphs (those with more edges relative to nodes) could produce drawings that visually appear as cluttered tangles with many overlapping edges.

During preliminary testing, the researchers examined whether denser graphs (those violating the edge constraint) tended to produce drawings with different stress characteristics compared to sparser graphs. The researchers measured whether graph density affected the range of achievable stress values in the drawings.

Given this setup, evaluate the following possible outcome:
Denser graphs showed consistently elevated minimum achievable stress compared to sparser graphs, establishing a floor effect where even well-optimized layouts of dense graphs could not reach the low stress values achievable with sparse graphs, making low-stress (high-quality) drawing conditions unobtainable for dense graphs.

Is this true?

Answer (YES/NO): NO